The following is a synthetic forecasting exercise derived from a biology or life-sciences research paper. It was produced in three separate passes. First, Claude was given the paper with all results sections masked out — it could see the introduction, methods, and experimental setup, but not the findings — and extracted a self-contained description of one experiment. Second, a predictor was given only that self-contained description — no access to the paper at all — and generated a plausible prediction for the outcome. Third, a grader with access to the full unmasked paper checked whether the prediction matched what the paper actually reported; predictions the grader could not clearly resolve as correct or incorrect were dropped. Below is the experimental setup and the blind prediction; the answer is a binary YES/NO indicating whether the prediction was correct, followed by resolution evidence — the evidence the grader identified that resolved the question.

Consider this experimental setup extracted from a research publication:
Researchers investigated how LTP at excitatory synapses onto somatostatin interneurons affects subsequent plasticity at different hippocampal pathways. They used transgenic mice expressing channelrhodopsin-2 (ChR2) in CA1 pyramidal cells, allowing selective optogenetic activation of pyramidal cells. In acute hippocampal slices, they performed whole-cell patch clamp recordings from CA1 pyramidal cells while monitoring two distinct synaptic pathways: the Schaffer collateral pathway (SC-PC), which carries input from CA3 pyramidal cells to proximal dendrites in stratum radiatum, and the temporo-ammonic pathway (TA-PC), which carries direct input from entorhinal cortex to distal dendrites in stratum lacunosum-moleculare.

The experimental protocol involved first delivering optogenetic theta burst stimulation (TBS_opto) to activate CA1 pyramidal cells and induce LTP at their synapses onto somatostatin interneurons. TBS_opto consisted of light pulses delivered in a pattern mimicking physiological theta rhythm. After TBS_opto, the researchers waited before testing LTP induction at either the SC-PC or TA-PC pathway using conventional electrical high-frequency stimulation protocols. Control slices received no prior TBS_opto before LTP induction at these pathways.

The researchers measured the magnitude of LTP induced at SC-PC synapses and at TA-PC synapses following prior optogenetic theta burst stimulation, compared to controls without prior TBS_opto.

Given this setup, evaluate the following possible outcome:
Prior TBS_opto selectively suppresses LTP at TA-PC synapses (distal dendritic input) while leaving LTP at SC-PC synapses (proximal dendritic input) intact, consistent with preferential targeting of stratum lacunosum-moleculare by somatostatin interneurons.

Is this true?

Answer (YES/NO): NO